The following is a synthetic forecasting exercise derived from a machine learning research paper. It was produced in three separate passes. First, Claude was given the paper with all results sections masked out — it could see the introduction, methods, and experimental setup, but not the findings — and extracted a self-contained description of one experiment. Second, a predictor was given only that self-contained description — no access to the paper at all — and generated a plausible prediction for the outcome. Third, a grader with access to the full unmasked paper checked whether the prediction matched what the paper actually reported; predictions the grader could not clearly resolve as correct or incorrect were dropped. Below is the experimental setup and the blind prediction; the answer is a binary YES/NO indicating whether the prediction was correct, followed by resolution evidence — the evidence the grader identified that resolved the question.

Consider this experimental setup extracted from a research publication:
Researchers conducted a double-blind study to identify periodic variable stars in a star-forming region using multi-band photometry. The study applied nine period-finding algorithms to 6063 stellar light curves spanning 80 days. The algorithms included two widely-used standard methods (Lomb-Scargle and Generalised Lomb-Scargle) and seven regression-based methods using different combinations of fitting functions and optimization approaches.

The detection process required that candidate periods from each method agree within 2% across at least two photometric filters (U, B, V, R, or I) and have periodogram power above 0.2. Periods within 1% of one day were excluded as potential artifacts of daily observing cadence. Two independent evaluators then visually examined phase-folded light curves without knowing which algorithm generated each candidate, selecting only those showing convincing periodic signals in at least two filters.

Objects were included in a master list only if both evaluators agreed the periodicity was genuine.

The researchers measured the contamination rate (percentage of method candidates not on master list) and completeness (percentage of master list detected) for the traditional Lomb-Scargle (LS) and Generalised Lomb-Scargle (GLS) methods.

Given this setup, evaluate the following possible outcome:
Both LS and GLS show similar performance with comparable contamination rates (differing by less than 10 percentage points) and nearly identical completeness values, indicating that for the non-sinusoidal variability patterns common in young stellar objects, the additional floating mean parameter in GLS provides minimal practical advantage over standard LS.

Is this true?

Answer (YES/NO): NO